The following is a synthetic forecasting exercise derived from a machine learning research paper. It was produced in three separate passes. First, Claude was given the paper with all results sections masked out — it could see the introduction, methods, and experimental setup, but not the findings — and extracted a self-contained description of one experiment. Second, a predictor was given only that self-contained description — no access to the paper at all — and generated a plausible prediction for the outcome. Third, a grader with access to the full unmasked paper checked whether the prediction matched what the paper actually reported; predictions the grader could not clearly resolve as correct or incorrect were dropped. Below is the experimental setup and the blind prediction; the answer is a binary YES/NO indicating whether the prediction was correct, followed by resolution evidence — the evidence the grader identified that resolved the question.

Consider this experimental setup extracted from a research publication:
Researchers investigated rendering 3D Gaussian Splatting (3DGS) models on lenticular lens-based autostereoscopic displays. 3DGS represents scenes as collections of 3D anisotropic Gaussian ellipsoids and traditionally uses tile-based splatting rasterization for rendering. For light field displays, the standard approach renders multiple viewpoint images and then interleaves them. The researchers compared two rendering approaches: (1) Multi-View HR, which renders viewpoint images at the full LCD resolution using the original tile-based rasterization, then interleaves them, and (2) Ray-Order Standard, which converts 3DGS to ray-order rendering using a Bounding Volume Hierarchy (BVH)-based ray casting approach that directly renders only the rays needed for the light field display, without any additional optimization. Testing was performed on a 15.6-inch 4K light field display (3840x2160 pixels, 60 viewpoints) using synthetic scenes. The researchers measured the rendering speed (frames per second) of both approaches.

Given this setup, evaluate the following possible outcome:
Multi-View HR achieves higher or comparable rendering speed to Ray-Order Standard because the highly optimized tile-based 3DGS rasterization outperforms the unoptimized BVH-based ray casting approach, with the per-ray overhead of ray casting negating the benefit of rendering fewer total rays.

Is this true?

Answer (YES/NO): YES